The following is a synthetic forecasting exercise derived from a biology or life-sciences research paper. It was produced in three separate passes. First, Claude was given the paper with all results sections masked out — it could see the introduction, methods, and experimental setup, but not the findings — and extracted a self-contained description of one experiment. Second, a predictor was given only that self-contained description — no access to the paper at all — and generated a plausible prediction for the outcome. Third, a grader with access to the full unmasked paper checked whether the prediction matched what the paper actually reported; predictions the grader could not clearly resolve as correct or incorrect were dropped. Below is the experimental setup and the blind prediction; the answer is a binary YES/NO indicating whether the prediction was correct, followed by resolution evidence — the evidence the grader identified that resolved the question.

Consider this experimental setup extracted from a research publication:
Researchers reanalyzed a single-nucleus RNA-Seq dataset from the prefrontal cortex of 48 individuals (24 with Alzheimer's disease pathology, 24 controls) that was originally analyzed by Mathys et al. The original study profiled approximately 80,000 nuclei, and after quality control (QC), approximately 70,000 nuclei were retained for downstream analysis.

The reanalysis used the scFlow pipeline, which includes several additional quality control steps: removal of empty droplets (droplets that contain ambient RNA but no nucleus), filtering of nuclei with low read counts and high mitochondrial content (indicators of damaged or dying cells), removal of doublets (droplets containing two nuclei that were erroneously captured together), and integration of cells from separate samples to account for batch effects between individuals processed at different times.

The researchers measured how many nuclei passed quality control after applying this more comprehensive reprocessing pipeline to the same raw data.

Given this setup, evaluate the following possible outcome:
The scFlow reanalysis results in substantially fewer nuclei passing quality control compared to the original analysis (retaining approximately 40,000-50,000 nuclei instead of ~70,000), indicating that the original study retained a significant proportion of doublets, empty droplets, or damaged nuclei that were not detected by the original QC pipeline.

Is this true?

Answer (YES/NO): YES